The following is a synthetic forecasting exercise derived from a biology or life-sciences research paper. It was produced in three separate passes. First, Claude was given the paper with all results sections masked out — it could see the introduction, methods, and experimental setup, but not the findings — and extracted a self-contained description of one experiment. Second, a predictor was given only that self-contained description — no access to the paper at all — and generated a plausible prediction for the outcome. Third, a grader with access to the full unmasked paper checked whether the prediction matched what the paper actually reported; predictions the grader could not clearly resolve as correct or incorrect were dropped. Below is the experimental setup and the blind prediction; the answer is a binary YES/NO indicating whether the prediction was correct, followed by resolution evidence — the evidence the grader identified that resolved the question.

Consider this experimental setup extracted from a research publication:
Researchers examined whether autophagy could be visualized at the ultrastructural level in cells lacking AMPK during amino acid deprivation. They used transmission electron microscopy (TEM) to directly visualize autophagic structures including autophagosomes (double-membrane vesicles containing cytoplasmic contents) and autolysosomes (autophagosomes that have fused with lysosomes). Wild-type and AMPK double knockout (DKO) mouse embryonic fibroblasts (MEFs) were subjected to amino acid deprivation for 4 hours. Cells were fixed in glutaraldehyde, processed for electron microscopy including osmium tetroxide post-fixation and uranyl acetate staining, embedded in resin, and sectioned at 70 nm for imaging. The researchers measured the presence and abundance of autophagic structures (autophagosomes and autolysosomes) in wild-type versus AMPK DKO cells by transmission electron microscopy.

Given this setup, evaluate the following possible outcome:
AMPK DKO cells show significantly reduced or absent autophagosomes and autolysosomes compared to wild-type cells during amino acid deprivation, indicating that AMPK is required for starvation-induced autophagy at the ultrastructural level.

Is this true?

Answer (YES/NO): NO